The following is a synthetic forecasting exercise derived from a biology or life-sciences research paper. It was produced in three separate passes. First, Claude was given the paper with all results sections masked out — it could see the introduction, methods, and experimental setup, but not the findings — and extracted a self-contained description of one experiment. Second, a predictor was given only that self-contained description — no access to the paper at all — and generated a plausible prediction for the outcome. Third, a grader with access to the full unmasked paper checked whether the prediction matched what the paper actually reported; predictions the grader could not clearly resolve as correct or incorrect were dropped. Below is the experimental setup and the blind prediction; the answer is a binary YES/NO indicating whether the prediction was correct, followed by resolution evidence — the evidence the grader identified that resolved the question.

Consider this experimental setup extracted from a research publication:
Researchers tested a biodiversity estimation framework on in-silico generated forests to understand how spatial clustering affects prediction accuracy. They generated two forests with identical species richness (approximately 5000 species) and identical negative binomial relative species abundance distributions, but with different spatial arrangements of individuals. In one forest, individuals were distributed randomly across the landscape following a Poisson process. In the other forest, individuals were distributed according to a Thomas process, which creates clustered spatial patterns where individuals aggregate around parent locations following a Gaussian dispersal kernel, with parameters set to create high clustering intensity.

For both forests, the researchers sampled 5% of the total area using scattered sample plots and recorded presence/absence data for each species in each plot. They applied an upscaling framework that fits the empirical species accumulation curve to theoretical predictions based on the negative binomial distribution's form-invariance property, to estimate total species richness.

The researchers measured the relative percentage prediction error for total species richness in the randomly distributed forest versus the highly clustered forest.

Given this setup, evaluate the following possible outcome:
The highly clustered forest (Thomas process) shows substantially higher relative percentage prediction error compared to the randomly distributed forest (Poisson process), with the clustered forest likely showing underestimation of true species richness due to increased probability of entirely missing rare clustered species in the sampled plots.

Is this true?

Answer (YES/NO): NO